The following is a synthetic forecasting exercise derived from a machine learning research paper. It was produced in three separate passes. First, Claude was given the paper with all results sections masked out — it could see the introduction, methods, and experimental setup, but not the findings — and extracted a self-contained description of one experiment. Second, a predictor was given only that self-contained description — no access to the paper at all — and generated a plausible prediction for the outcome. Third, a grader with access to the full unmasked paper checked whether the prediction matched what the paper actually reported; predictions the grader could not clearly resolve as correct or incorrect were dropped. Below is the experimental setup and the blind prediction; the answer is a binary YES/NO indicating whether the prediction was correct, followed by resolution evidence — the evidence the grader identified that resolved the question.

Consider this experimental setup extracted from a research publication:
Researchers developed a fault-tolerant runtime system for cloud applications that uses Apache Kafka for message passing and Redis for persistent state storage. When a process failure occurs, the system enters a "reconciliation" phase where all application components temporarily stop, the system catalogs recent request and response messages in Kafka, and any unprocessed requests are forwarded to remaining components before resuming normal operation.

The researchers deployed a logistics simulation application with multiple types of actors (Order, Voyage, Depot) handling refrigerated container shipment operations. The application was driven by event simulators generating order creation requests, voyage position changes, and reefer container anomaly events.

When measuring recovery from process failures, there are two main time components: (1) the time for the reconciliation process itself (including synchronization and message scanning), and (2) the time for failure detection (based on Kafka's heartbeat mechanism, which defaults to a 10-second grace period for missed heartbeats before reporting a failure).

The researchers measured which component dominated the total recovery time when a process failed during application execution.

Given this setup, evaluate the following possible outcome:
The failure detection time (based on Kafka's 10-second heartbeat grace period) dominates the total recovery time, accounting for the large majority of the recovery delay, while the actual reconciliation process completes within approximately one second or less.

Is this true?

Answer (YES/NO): NO